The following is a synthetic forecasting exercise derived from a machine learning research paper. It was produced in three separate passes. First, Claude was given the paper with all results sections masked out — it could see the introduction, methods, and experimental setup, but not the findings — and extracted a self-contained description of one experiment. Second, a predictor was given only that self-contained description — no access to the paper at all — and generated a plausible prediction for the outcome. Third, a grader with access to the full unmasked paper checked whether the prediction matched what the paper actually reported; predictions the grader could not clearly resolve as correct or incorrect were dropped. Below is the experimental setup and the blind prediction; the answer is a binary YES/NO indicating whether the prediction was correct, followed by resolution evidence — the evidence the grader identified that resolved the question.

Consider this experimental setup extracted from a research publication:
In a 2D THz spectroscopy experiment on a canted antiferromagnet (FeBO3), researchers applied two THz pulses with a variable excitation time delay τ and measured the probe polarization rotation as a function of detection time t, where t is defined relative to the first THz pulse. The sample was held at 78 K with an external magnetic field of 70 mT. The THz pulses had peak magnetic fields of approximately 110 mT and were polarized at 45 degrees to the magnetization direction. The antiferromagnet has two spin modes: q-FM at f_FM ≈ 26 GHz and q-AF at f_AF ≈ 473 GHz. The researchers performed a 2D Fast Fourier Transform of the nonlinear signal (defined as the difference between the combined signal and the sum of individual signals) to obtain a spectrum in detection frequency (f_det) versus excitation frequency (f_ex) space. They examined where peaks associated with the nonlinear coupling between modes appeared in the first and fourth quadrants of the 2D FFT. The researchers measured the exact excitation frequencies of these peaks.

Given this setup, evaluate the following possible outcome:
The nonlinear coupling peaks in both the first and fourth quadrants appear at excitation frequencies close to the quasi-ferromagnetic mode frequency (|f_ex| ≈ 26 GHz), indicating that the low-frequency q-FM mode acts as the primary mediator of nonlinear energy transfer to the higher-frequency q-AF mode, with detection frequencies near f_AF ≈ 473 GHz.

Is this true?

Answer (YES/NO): NO